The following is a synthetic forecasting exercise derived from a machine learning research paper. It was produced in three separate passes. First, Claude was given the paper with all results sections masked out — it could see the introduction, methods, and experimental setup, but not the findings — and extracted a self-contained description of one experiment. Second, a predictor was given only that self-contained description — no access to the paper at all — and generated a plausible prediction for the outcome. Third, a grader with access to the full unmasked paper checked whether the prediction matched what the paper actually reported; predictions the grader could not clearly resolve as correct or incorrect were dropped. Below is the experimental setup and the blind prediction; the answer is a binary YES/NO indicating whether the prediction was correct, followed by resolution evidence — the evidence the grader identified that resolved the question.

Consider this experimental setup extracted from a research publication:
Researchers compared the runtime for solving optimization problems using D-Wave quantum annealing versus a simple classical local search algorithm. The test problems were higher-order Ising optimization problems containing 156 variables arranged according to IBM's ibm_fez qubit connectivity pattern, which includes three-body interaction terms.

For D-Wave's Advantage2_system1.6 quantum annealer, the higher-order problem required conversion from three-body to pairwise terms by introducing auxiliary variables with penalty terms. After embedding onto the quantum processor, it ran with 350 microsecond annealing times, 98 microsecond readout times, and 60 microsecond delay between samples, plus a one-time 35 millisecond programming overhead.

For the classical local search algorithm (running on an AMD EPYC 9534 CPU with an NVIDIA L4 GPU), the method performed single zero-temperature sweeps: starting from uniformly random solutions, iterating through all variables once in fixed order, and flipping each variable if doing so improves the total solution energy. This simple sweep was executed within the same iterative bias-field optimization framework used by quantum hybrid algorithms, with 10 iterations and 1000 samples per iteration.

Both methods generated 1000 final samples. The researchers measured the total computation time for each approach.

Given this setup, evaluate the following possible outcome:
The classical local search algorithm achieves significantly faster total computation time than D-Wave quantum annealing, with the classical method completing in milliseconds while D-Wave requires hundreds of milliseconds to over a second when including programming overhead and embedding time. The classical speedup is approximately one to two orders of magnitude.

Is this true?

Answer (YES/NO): YES